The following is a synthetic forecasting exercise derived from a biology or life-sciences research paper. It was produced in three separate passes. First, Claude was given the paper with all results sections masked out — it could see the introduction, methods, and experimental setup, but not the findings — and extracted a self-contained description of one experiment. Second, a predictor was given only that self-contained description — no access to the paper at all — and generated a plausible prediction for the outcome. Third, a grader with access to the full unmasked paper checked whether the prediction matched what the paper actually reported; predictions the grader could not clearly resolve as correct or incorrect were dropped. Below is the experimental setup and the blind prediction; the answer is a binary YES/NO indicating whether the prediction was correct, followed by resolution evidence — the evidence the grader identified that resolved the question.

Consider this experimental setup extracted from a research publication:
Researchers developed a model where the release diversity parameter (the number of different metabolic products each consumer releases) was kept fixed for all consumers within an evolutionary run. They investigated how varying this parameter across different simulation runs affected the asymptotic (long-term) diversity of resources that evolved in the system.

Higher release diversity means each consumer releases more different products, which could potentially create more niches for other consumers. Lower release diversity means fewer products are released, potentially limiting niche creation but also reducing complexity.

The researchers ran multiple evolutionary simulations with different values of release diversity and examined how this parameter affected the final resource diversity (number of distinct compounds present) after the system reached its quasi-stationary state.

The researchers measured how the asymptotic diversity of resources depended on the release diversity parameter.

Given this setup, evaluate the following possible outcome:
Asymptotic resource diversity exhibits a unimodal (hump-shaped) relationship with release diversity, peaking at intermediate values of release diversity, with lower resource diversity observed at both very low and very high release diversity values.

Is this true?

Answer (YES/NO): NO